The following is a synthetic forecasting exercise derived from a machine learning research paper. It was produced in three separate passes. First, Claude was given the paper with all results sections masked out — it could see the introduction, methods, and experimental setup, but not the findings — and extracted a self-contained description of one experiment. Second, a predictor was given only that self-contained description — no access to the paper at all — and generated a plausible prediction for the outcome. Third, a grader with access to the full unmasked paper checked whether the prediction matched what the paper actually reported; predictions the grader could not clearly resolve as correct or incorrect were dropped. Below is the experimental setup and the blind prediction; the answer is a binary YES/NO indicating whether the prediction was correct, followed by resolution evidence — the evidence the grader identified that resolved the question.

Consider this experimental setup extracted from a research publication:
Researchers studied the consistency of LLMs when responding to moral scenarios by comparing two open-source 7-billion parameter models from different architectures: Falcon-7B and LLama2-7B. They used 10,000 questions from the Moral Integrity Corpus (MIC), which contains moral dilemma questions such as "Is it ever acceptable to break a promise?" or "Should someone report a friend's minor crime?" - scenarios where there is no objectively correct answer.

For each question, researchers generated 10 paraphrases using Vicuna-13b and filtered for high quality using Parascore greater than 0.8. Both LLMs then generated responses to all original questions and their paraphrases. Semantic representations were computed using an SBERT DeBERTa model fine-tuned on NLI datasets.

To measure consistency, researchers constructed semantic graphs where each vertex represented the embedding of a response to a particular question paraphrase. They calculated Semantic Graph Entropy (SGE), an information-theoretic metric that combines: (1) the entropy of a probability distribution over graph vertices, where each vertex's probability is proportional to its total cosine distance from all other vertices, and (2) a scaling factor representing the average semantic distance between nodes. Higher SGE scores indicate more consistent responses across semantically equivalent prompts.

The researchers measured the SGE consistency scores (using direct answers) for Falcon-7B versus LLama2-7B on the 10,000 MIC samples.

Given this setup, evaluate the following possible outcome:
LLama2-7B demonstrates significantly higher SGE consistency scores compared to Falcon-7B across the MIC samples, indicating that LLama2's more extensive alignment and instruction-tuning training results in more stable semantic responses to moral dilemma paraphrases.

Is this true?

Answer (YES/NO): NO